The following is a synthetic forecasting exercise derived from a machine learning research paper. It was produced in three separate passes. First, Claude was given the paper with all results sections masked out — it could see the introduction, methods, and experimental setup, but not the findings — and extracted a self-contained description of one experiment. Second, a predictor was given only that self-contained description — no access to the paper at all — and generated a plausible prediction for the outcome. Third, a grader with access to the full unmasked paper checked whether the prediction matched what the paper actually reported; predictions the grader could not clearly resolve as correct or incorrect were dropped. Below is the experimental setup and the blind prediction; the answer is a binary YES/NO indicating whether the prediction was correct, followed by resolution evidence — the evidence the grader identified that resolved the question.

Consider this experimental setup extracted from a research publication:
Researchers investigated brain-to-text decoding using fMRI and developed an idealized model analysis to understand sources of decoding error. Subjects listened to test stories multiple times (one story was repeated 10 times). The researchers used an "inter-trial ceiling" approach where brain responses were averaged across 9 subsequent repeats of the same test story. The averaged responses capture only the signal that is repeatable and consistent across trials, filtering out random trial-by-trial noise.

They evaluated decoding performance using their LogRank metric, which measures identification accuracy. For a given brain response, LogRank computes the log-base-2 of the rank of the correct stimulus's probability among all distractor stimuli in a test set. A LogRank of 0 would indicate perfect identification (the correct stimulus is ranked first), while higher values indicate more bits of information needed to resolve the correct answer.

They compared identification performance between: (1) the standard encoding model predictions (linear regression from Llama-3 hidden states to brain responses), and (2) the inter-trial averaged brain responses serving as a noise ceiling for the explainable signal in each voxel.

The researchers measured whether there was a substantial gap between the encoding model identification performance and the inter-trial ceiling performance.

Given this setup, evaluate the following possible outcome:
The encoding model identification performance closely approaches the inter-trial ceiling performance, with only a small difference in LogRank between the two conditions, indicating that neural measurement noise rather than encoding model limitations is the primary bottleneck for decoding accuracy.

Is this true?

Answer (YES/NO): NO